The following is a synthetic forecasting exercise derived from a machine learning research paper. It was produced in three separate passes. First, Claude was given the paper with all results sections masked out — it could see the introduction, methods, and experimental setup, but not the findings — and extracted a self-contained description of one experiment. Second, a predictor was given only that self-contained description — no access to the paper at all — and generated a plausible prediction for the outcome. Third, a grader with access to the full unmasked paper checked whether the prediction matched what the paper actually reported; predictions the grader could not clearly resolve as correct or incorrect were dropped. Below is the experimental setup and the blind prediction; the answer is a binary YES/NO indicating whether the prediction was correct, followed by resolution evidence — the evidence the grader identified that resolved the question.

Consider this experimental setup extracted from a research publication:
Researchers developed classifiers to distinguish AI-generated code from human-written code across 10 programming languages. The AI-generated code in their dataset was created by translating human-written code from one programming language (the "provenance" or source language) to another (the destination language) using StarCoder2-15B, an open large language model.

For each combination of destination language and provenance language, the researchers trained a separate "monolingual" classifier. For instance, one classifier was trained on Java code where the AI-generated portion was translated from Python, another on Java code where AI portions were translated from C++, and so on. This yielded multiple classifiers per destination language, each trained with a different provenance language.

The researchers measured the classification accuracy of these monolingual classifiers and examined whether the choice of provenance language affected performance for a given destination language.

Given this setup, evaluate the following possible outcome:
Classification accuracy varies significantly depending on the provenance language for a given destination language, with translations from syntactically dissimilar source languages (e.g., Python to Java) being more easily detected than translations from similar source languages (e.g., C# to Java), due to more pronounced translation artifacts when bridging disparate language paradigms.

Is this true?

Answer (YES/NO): NO